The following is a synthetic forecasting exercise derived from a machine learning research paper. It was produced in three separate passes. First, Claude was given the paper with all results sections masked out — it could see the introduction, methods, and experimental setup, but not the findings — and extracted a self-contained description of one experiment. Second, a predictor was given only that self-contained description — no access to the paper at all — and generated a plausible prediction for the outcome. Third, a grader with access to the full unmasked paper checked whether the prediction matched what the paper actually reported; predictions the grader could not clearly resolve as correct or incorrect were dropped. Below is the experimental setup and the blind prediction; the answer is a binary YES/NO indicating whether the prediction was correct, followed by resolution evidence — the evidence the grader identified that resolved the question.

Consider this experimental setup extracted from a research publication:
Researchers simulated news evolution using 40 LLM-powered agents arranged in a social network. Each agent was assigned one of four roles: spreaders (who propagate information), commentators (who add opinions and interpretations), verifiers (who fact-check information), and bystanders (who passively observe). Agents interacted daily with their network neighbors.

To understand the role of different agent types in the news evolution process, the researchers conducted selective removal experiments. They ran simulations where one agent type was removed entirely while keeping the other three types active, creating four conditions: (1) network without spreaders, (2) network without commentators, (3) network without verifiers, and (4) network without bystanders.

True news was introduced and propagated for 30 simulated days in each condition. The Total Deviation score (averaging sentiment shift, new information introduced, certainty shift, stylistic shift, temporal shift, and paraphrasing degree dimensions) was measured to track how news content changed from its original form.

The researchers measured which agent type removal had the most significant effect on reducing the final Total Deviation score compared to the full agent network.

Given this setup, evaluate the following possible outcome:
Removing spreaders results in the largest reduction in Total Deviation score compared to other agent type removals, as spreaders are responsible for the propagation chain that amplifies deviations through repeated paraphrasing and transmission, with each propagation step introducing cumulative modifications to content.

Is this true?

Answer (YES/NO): NO